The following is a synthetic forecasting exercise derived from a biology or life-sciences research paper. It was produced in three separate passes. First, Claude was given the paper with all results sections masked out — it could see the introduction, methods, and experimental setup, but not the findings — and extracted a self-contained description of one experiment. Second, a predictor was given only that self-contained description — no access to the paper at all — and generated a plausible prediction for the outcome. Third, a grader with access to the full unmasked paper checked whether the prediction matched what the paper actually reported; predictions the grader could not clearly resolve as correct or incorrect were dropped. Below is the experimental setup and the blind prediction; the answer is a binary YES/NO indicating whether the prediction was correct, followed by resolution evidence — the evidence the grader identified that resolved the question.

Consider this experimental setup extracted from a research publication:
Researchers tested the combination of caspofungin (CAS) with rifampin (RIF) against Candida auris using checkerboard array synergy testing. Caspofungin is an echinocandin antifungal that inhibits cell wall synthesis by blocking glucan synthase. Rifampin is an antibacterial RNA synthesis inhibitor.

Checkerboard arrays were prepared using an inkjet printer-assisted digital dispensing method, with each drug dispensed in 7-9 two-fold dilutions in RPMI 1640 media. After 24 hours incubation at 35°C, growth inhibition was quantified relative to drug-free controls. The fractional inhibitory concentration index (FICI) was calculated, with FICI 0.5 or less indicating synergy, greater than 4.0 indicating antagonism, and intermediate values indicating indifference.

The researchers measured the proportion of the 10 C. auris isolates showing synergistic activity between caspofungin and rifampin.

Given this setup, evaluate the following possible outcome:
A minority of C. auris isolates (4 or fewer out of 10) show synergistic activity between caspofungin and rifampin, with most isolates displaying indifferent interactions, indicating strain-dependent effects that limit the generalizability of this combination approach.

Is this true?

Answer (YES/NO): YES